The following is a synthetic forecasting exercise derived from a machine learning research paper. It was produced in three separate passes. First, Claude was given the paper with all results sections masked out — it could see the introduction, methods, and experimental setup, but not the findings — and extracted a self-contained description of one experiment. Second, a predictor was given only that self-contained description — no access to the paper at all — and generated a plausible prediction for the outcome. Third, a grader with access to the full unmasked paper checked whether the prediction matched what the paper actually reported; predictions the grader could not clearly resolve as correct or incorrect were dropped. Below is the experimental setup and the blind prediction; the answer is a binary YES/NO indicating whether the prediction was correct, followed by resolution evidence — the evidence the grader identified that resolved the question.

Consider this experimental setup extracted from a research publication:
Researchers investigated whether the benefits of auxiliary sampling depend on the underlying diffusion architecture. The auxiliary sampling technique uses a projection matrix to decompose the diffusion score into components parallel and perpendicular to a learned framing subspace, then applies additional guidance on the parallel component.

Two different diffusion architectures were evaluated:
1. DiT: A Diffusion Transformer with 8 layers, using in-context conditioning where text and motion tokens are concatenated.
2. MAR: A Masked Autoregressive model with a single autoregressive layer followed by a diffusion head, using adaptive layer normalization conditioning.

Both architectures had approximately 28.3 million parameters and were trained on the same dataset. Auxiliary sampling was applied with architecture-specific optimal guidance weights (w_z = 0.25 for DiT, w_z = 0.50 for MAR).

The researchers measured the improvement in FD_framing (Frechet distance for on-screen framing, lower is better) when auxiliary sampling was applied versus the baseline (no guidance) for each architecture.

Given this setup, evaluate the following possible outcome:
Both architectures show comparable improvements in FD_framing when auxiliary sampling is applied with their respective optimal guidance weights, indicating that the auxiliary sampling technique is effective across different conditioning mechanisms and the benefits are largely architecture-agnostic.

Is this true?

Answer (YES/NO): NO